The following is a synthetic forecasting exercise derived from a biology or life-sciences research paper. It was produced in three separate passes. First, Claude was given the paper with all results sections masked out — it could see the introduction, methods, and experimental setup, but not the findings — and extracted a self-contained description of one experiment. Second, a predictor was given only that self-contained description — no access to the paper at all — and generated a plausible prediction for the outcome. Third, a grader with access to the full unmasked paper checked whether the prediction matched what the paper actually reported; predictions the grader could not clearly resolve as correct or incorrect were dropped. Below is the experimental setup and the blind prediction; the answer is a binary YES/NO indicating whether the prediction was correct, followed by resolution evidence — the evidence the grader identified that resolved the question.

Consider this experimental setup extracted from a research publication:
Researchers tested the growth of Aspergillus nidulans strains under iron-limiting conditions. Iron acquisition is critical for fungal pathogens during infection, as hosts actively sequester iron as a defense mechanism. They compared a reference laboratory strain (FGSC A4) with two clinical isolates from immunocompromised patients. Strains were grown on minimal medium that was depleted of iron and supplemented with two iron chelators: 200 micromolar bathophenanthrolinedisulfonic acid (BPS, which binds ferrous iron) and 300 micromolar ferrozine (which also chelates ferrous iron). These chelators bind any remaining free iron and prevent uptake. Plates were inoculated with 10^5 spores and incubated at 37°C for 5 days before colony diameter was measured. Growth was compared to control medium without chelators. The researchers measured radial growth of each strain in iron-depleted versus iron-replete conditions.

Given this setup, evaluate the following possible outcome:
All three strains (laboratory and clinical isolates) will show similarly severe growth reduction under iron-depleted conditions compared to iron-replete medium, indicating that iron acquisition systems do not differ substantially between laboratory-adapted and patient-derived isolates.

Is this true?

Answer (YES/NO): NO